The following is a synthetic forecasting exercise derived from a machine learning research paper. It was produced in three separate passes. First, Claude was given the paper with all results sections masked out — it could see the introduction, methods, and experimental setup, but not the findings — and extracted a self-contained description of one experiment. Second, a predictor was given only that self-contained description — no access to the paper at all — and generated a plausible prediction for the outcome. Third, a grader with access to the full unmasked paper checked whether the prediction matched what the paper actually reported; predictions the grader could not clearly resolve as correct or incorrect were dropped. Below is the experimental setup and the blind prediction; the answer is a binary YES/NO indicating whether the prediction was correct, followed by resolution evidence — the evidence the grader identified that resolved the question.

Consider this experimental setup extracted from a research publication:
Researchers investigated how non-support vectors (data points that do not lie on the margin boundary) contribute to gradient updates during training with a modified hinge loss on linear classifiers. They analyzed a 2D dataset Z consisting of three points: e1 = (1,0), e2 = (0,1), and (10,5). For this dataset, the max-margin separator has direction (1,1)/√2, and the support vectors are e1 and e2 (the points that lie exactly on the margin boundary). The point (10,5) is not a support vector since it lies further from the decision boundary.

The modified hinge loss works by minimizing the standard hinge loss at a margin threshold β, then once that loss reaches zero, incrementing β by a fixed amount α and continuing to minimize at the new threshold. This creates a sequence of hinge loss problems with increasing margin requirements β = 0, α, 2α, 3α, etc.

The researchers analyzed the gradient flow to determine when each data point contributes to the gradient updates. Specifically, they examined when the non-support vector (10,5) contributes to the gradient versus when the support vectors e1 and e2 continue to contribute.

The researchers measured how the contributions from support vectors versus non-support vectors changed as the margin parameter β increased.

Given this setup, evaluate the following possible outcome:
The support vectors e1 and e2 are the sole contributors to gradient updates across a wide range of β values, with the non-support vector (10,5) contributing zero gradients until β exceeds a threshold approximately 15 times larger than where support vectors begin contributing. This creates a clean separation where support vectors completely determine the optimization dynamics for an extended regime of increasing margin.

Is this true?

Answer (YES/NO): NO